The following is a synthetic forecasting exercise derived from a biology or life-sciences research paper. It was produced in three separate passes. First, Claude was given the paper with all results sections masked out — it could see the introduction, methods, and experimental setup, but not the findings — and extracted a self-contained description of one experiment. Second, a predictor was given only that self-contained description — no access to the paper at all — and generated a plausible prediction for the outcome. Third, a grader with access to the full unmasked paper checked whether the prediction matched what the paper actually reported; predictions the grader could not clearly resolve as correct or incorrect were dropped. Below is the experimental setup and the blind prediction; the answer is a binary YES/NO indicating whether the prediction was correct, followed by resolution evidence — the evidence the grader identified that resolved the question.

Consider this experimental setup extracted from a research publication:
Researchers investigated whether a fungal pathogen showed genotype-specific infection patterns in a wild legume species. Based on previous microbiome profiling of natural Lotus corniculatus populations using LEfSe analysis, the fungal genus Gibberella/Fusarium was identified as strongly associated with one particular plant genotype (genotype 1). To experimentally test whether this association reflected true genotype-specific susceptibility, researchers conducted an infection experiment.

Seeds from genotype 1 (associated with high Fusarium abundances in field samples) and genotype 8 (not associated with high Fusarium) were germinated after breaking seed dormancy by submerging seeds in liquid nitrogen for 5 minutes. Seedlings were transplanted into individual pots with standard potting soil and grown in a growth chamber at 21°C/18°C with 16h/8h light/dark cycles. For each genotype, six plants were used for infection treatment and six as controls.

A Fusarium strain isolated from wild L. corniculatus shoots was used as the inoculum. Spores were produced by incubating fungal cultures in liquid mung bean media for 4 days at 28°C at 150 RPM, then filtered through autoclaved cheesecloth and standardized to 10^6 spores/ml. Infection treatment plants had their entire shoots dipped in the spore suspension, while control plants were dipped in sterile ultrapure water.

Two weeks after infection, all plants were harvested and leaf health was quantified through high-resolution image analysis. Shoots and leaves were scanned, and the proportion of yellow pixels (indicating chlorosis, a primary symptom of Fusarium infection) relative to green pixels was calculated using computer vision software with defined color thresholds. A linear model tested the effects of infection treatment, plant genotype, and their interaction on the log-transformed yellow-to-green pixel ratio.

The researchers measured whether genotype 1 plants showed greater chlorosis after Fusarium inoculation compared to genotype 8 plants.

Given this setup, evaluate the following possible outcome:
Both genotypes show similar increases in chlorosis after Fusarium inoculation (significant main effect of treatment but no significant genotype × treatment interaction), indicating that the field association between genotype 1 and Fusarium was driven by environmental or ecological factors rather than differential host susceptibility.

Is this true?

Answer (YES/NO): NO